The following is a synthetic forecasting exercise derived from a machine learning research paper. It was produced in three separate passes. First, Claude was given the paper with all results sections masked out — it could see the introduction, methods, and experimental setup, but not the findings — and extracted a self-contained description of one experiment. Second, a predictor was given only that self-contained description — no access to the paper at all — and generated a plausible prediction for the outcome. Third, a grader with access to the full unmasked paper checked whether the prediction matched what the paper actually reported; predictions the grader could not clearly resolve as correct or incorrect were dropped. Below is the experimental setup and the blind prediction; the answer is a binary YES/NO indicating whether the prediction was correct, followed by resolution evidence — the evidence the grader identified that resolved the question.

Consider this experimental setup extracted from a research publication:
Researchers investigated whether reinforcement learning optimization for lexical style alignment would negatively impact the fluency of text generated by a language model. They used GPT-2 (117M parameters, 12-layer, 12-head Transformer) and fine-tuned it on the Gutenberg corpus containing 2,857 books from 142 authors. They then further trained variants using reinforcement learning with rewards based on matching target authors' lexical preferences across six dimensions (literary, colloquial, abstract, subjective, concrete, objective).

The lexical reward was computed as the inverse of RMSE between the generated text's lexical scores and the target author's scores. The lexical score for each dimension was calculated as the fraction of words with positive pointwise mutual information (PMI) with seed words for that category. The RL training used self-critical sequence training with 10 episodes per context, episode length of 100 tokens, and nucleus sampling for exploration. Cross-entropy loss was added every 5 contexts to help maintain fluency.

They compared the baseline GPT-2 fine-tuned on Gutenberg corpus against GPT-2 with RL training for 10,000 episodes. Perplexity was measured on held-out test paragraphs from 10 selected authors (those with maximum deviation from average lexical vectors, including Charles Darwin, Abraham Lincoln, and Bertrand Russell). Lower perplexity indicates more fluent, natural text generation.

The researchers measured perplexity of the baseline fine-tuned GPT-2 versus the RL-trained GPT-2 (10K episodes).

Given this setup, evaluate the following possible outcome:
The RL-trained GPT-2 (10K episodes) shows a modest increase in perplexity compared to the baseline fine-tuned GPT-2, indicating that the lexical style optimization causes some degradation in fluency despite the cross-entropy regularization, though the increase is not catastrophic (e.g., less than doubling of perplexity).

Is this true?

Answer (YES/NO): YES